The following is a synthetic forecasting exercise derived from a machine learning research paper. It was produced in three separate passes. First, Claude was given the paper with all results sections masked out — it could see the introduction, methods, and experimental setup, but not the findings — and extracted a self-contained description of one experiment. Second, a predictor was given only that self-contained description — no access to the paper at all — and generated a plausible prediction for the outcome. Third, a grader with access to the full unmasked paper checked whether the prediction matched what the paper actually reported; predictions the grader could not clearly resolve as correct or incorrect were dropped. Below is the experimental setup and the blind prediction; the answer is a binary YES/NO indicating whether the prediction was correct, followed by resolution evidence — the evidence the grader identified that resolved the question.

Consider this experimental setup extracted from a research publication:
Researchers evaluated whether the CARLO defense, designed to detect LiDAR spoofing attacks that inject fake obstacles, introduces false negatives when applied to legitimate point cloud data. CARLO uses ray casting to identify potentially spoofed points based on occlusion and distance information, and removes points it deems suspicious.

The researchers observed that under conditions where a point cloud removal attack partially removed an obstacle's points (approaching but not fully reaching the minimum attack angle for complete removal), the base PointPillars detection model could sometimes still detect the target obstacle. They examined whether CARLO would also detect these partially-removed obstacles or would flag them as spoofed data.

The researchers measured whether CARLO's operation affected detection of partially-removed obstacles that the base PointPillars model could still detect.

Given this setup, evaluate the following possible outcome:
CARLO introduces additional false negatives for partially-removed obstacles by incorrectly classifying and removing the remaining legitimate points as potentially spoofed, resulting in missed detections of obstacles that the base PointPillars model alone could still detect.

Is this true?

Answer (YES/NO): YES